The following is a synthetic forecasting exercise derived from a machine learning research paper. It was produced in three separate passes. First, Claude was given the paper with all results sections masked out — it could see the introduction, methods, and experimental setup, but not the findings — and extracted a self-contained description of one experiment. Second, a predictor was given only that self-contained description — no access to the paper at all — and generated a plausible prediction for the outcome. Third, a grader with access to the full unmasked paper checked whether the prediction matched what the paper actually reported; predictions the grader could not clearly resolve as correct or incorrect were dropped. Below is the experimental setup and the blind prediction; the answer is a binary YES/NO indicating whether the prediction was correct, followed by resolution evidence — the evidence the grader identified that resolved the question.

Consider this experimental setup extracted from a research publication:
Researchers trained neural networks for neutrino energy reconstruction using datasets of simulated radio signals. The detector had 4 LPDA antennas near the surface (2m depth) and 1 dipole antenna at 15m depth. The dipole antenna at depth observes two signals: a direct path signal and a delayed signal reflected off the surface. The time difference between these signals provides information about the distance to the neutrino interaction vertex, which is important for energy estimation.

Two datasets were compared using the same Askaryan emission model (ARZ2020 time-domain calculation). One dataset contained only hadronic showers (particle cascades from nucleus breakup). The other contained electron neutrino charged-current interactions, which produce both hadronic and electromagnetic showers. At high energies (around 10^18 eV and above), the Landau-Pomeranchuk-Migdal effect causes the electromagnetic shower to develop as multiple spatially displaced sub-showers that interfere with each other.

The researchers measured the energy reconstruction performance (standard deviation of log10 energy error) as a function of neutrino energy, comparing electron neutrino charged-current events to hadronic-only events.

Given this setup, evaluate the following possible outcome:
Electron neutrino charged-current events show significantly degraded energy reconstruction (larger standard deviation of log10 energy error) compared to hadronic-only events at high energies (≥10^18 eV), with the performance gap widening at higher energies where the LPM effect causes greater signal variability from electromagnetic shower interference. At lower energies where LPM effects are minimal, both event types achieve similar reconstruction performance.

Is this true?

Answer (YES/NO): NO